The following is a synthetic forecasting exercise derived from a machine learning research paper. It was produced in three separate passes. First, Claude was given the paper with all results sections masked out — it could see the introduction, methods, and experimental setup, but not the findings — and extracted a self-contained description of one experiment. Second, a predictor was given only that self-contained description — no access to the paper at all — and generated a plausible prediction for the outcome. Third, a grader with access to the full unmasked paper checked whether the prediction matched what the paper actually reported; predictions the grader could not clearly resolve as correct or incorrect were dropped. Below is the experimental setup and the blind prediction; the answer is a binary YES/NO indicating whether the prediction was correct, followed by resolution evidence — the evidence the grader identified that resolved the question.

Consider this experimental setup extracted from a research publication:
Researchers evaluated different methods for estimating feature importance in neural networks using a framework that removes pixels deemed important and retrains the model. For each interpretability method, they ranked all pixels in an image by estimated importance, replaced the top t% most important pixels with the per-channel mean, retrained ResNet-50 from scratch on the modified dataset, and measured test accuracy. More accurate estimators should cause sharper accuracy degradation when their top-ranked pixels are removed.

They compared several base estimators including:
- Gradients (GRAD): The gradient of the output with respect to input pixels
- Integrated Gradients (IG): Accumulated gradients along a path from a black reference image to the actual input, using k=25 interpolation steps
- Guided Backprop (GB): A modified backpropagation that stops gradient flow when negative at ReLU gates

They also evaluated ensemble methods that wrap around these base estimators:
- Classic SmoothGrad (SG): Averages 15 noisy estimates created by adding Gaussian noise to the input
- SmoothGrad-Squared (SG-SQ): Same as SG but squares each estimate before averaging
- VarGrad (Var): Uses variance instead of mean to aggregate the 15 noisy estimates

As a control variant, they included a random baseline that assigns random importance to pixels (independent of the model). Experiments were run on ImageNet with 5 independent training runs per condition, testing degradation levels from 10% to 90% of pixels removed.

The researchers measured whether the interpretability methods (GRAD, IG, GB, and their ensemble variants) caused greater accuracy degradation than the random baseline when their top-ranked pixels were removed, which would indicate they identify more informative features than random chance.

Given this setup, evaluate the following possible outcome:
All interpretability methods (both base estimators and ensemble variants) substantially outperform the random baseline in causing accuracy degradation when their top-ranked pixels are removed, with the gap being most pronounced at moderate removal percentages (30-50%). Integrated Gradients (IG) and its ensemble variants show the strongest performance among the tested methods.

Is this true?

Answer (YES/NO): NO